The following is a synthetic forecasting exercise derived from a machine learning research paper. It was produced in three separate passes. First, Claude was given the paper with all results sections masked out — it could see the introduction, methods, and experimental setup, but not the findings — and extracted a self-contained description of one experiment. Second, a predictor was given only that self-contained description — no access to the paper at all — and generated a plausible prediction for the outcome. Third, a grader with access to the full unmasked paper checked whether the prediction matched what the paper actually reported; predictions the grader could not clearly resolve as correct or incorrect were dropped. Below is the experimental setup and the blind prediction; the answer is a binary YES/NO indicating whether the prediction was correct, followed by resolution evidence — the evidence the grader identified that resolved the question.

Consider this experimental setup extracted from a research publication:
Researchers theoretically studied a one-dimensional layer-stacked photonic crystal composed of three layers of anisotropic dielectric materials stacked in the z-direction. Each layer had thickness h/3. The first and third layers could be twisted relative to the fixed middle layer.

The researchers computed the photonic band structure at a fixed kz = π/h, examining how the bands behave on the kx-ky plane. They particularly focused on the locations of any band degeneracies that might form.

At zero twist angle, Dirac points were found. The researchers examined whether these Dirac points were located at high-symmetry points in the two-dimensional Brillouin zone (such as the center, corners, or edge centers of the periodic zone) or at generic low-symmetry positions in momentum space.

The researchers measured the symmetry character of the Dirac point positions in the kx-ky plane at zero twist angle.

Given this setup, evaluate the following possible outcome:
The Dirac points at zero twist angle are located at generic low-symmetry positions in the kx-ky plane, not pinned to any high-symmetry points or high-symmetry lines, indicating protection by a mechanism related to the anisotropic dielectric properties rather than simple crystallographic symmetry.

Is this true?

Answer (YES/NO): NO